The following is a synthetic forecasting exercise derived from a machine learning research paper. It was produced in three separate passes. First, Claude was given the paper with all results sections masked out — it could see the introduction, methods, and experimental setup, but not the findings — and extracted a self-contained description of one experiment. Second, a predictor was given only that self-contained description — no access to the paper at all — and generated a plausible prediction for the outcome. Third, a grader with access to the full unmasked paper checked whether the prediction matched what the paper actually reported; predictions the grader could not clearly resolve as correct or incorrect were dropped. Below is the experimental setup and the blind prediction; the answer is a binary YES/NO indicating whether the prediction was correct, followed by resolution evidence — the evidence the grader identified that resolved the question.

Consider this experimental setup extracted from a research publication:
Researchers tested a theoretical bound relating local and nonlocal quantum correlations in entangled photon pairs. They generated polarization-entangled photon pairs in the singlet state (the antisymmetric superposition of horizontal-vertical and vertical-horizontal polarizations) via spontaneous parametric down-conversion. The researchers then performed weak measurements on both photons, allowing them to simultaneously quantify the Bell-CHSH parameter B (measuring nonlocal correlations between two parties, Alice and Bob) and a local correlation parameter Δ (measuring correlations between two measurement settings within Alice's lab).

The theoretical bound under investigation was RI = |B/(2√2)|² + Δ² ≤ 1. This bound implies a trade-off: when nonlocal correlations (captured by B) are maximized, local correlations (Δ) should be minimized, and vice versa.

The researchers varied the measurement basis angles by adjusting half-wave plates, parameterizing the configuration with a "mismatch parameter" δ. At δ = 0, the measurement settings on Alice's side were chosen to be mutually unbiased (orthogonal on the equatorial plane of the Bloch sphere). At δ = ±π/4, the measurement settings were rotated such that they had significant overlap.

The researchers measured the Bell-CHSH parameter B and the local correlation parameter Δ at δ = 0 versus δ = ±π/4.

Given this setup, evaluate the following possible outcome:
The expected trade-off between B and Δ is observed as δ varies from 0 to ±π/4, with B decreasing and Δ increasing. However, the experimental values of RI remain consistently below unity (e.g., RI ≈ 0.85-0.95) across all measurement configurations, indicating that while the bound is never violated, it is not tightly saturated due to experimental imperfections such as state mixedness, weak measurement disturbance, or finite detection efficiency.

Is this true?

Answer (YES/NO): NO